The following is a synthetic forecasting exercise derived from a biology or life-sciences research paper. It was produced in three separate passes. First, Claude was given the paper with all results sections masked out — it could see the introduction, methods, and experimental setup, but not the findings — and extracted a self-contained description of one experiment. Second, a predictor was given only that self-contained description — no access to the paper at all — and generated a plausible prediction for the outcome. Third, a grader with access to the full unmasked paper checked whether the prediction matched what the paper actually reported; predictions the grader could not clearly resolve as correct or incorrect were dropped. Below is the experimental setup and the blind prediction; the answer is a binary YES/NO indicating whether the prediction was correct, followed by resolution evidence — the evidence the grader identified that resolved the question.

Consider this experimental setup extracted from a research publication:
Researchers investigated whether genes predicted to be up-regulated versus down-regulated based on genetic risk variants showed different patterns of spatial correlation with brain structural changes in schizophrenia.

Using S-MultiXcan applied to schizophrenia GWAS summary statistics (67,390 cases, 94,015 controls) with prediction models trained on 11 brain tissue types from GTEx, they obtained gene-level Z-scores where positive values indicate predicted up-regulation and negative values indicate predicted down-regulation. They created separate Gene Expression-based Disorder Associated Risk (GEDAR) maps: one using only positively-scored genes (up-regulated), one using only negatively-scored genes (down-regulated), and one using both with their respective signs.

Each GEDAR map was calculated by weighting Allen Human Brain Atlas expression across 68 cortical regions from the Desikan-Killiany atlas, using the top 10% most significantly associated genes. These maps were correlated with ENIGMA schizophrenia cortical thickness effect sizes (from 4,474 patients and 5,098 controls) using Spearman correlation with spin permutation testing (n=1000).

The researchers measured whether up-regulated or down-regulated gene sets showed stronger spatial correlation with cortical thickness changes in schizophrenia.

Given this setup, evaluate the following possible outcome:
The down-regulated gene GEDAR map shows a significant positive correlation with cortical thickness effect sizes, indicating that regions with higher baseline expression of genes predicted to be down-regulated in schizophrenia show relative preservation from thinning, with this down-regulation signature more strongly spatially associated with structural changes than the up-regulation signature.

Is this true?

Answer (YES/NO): NO